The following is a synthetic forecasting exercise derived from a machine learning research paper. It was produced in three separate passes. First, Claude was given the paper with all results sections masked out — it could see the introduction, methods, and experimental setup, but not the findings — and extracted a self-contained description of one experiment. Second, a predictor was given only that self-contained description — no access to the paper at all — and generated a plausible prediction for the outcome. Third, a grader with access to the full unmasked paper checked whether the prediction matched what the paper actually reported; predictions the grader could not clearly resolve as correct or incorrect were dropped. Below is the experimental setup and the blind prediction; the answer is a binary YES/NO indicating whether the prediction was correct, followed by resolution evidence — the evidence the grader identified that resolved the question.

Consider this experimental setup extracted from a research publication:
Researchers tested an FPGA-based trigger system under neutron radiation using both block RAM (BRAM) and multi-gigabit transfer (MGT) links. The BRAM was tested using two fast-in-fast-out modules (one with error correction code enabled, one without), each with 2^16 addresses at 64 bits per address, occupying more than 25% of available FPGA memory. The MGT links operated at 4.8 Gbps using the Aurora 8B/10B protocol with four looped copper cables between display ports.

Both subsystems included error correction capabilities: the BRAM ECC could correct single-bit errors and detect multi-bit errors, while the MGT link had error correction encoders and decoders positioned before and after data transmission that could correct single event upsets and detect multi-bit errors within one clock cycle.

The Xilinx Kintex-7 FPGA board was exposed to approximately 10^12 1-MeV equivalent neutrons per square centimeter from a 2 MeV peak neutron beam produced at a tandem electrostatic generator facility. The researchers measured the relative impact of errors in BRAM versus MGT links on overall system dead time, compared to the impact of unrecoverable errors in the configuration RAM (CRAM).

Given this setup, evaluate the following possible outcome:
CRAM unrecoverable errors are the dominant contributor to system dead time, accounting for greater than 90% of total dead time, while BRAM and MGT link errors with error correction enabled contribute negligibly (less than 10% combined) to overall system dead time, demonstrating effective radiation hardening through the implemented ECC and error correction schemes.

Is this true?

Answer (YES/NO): YES